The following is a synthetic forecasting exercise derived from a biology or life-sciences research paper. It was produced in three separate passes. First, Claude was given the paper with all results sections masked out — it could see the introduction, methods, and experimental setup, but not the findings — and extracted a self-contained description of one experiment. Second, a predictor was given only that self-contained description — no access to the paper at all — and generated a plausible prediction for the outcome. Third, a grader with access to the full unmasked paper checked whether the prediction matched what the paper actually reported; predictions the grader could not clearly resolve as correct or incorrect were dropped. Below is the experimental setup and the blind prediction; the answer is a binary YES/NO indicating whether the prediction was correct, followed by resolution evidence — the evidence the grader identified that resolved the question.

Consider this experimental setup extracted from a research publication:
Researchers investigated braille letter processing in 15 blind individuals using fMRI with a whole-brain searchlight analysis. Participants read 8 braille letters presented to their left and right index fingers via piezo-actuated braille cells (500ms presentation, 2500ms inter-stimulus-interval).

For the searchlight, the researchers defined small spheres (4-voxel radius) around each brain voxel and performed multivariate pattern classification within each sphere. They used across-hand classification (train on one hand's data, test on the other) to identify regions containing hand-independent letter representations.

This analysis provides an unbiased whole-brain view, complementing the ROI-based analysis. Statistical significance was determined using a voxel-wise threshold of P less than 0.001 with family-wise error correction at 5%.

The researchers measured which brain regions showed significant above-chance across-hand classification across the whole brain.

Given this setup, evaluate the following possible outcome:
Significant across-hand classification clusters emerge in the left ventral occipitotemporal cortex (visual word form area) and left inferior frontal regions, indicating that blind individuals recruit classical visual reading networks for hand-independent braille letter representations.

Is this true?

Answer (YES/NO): NO